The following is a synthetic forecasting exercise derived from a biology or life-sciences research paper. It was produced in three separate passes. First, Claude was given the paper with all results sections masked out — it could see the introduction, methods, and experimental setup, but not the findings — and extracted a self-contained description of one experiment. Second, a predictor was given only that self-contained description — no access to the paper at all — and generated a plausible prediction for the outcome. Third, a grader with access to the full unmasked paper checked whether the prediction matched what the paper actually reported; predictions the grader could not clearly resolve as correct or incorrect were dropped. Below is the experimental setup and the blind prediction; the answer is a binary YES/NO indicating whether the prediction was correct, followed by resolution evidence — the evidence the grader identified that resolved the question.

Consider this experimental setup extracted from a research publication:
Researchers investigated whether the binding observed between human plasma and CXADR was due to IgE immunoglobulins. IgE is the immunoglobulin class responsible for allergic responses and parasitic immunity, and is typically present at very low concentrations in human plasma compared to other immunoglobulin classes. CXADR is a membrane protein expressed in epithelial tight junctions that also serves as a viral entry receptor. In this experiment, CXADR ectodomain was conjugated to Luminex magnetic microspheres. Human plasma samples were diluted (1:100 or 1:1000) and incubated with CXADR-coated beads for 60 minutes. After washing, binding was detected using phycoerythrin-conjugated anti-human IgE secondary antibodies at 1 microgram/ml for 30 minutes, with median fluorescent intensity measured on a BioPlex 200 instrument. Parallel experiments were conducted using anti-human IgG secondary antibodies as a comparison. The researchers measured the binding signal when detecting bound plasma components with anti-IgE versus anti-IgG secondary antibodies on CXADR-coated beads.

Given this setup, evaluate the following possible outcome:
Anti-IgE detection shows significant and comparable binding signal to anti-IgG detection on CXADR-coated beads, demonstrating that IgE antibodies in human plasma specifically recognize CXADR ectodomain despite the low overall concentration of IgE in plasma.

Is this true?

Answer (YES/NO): NO